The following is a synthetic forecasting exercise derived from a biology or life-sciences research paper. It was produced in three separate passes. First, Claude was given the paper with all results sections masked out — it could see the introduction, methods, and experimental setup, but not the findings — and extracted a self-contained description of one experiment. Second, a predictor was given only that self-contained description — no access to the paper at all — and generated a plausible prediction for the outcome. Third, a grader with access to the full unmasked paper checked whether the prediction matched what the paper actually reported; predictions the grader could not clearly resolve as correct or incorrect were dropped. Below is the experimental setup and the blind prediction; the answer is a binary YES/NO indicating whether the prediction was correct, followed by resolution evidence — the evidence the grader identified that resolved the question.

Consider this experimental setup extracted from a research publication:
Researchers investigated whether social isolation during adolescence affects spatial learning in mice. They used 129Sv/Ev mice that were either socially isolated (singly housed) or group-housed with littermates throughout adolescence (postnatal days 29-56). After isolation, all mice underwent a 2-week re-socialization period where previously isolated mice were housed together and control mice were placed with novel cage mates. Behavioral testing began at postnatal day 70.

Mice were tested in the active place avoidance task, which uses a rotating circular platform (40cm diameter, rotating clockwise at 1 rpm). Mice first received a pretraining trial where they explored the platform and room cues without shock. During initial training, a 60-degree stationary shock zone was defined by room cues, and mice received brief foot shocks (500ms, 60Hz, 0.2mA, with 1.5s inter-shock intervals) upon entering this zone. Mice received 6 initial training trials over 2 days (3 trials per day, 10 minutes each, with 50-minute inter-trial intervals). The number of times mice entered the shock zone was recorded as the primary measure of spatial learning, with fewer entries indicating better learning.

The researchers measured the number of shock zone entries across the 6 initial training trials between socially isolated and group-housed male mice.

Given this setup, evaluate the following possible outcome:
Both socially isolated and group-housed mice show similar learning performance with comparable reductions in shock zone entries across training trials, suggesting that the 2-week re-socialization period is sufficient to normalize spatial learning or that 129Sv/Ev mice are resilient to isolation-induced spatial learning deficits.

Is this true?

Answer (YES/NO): NO